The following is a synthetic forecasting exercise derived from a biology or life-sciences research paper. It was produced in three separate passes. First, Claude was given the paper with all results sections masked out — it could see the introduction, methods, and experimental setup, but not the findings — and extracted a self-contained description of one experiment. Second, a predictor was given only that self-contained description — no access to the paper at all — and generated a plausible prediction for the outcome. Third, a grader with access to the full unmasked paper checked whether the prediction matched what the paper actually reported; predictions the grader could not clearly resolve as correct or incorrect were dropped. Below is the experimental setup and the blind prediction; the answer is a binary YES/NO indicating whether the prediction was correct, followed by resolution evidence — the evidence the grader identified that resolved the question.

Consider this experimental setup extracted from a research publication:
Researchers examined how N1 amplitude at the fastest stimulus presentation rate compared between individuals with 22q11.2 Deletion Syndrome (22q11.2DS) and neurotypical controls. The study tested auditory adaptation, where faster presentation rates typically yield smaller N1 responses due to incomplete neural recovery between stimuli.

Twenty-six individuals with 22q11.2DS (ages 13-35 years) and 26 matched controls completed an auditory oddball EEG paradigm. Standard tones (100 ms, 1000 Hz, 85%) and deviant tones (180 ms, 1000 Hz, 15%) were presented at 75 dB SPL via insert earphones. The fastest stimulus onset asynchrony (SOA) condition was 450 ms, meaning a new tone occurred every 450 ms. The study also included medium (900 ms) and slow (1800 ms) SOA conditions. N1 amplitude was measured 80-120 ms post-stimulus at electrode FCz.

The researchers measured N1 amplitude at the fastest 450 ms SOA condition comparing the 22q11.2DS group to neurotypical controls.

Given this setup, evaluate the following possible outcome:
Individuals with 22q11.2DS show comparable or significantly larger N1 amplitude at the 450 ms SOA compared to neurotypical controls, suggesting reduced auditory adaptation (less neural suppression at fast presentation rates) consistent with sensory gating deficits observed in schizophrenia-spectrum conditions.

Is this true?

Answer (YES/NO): NO